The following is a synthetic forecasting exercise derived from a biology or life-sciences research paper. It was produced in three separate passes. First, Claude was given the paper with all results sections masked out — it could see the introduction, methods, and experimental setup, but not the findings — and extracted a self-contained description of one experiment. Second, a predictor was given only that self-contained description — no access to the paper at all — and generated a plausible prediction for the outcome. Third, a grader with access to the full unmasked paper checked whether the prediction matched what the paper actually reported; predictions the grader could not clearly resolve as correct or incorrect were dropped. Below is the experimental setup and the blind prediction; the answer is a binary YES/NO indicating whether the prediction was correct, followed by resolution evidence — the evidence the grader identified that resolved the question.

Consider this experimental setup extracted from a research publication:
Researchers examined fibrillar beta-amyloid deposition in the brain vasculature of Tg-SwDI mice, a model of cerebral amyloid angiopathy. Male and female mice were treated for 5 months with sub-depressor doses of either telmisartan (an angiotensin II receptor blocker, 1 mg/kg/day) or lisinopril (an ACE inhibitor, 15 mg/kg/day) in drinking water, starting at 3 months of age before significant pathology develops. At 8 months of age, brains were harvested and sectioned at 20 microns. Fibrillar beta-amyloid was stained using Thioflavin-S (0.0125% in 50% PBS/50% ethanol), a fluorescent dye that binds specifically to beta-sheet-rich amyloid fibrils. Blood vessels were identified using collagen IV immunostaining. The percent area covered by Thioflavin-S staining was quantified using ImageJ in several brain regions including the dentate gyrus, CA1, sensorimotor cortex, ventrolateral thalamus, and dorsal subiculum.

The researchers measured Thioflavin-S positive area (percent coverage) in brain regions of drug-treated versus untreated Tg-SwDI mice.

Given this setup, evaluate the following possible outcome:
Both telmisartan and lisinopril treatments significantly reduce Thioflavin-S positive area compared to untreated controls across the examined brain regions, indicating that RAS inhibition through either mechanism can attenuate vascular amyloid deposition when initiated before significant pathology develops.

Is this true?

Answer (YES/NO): NO